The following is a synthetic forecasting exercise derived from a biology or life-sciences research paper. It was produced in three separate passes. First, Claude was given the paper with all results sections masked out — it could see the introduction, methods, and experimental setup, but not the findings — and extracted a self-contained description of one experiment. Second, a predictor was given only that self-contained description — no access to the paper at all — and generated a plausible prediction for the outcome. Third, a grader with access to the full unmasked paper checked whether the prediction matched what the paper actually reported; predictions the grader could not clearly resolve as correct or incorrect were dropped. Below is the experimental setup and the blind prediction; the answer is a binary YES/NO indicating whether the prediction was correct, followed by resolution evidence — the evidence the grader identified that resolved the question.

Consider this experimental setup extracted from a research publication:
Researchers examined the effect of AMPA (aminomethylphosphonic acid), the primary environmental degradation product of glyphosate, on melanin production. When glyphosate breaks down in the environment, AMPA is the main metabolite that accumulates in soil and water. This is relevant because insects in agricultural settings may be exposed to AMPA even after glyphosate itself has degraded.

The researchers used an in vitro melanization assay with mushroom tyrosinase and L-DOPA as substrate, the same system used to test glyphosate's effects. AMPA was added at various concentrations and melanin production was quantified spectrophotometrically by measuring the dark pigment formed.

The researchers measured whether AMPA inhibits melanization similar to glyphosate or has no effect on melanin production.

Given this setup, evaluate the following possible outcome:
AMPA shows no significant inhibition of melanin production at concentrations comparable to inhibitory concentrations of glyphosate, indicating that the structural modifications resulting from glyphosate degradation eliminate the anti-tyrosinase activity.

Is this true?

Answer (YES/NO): NO